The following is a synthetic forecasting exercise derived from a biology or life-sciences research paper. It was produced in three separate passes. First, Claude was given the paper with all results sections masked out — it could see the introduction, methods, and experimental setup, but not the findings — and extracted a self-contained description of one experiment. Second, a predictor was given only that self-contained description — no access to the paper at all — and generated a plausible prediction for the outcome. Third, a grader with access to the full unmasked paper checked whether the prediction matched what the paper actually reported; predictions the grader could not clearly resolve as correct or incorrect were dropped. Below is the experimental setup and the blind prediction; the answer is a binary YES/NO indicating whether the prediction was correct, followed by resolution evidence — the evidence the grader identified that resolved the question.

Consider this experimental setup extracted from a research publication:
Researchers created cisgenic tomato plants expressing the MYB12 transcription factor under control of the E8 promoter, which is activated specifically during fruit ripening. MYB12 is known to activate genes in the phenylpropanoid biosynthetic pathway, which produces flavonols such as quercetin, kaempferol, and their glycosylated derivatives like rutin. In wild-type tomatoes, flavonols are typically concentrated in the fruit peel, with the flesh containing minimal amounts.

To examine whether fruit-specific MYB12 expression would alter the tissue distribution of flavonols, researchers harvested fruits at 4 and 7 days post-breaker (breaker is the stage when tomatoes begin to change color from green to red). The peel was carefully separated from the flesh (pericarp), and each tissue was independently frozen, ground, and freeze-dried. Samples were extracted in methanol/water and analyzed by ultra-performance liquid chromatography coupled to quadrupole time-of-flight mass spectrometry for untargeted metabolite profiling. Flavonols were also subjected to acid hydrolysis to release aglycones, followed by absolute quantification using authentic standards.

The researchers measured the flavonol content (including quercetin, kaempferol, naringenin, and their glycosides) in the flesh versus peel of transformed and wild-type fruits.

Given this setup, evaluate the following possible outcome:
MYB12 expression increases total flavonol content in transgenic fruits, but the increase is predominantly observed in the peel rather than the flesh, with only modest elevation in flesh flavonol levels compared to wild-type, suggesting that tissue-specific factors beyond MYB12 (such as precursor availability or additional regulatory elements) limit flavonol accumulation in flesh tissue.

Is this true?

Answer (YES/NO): NO